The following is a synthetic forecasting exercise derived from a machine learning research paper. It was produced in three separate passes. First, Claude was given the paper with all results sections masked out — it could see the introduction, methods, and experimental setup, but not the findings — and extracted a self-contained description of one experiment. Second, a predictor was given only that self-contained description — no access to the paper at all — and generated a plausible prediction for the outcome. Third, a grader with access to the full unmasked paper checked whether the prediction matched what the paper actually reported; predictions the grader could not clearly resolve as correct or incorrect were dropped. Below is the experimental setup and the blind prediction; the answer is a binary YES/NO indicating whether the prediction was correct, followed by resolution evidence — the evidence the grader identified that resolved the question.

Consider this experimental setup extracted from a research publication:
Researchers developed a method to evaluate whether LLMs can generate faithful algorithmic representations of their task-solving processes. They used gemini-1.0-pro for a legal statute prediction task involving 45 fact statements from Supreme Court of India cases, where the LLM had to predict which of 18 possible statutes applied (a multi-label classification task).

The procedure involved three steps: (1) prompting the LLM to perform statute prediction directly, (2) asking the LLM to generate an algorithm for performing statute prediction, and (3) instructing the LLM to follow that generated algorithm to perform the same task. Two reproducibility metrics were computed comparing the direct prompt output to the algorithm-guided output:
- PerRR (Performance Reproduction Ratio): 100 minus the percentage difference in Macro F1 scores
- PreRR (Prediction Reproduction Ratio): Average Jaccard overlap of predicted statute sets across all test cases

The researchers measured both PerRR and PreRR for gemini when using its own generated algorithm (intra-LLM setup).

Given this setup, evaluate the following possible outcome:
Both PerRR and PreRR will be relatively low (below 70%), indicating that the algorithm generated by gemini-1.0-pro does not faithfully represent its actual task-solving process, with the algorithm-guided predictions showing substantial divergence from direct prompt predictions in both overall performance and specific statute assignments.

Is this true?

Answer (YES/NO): NO